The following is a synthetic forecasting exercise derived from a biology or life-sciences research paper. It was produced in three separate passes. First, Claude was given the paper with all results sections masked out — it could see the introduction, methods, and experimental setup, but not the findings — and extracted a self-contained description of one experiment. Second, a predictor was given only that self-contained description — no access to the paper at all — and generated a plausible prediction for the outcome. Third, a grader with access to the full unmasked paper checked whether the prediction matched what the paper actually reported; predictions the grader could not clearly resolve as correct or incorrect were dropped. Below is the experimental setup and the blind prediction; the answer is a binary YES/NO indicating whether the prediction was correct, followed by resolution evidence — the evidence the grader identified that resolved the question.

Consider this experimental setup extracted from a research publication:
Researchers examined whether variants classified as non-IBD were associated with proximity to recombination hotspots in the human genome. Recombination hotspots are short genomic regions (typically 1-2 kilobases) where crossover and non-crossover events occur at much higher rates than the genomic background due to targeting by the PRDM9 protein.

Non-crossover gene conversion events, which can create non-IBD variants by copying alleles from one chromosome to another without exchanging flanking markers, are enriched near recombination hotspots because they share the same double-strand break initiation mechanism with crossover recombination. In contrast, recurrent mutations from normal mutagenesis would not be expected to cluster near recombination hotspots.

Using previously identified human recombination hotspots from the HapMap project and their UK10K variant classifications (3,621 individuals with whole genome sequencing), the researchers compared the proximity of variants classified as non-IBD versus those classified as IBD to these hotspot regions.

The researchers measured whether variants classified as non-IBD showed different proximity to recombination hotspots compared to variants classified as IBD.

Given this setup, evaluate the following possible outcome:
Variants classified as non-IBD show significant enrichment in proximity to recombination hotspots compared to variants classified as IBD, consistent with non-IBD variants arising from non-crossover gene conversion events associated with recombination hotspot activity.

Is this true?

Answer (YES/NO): NO